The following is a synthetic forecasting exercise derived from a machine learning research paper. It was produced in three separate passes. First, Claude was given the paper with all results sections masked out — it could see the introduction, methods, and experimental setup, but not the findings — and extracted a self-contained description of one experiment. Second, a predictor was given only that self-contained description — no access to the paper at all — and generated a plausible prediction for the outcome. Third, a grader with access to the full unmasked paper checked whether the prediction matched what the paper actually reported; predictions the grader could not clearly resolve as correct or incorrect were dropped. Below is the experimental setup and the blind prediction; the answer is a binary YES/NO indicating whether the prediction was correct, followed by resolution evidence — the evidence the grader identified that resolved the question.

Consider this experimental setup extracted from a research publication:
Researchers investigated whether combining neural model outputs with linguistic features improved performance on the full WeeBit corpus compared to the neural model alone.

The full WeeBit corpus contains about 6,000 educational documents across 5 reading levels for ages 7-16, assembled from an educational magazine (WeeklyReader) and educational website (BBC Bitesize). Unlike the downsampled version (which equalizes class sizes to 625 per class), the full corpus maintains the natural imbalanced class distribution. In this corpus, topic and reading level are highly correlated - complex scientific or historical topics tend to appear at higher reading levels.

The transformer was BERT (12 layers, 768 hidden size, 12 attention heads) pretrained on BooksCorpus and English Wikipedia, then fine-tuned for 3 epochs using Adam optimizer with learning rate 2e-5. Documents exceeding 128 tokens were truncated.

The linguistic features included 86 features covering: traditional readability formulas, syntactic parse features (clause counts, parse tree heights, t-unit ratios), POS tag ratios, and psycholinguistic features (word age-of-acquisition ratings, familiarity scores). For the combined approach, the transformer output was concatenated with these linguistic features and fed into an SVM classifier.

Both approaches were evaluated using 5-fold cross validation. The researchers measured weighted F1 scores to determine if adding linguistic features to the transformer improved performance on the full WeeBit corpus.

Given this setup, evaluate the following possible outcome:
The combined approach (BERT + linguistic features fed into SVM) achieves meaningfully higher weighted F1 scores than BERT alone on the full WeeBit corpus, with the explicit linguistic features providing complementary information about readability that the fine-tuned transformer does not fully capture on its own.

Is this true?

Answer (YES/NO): NO